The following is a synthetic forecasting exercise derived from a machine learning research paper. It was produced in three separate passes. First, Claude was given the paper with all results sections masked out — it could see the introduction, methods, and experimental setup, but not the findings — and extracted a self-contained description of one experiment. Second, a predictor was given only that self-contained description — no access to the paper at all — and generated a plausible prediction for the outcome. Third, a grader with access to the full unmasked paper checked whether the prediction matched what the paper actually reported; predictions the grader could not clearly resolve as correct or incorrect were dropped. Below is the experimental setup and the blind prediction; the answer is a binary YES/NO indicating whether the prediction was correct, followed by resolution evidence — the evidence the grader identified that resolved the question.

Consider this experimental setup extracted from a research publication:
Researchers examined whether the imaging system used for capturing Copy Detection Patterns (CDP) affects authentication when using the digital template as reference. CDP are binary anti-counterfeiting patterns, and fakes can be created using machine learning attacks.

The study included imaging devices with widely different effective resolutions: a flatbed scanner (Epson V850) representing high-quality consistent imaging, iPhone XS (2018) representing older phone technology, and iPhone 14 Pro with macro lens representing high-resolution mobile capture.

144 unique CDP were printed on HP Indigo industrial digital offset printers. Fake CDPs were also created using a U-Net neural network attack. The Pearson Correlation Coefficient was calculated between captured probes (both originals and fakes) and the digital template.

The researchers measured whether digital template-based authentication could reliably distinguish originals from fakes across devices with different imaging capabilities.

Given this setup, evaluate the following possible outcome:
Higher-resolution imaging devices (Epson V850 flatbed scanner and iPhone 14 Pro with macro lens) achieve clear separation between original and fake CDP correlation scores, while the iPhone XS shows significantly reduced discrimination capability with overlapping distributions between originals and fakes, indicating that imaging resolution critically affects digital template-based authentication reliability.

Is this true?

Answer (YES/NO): NO